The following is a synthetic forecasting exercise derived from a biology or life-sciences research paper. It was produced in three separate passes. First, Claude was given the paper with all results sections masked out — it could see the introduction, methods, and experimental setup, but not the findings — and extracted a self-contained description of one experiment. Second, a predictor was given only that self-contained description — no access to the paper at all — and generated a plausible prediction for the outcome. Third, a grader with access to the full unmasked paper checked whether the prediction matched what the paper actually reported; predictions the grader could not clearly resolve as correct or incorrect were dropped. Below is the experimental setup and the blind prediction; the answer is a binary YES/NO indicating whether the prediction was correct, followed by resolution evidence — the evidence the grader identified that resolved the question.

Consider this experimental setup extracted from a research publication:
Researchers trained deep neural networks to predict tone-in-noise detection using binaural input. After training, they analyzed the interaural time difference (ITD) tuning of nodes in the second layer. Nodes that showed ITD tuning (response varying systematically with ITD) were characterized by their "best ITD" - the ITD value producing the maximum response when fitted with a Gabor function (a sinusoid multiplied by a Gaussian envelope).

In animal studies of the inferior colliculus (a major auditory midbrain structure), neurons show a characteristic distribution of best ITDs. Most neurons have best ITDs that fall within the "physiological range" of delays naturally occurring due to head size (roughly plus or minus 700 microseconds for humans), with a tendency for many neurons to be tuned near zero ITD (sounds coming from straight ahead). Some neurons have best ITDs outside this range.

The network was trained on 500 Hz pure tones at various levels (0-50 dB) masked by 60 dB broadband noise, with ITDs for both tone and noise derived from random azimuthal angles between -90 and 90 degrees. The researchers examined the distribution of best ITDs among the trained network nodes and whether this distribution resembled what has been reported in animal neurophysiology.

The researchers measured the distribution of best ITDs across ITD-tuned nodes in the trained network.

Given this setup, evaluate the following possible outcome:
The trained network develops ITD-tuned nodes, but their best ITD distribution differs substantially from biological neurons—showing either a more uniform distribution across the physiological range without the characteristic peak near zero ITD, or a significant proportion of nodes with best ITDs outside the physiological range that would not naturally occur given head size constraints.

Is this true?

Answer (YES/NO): NO